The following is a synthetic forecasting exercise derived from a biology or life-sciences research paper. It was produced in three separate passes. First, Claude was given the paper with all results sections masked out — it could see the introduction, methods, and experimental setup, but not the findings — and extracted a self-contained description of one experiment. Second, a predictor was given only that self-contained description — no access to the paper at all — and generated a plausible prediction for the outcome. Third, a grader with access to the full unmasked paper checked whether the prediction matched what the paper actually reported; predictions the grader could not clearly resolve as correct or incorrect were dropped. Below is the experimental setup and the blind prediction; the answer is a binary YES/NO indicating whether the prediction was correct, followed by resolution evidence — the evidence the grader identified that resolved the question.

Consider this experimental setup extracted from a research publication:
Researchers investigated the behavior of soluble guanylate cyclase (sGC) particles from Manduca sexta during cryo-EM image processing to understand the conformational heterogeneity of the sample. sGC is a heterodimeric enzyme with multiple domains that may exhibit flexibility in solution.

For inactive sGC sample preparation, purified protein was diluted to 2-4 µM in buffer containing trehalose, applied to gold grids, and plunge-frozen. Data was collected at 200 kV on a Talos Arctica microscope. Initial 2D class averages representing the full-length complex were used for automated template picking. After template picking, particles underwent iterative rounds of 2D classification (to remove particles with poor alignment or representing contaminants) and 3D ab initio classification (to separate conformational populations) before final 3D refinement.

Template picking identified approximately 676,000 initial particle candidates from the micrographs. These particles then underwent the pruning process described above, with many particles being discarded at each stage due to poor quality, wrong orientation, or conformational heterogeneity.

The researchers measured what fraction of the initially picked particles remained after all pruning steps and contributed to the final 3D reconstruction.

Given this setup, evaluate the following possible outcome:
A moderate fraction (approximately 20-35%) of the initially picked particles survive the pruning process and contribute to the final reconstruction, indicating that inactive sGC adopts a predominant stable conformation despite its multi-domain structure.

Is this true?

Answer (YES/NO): NO